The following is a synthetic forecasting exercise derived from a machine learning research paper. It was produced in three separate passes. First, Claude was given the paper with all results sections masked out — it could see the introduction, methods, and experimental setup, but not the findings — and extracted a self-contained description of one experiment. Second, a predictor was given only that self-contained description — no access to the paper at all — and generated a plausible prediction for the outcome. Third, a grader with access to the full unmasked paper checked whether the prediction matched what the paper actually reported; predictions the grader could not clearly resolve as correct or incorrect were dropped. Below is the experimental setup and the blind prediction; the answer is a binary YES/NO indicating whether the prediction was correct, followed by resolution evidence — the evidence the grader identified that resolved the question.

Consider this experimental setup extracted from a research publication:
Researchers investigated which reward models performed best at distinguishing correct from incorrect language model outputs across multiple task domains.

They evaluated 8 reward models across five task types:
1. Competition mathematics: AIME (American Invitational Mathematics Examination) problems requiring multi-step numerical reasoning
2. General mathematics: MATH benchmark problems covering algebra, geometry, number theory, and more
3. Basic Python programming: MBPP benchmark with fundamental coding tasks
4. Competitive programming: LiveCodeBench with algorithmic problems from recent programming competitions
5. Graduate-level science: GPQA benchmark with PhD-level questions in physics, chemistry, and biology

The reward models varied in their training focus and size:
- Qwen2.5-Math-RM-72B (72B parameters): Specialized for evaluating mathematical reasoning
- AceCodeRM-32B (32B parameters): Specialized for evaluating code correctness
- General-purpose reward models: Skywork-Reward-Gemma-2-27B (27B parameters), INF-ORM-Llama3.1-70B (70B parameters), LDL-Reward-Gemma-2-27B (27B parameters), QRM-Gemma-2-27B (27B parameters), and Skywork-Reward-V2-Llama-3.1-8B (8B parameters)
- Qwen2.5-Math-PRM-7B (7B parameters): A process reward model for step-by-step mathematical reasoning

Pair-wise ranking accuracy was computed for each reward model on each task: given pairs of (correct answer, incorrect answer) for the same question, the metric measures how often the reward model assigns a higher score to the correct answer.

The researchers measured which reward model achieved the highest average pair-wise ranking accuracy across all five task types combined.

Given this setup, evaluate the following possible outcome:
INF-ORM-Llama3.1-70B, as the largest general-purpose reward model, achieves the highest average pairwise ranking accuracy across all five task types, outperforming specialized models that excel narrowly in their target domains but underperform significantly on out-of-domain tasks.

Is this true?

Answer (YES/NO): NO